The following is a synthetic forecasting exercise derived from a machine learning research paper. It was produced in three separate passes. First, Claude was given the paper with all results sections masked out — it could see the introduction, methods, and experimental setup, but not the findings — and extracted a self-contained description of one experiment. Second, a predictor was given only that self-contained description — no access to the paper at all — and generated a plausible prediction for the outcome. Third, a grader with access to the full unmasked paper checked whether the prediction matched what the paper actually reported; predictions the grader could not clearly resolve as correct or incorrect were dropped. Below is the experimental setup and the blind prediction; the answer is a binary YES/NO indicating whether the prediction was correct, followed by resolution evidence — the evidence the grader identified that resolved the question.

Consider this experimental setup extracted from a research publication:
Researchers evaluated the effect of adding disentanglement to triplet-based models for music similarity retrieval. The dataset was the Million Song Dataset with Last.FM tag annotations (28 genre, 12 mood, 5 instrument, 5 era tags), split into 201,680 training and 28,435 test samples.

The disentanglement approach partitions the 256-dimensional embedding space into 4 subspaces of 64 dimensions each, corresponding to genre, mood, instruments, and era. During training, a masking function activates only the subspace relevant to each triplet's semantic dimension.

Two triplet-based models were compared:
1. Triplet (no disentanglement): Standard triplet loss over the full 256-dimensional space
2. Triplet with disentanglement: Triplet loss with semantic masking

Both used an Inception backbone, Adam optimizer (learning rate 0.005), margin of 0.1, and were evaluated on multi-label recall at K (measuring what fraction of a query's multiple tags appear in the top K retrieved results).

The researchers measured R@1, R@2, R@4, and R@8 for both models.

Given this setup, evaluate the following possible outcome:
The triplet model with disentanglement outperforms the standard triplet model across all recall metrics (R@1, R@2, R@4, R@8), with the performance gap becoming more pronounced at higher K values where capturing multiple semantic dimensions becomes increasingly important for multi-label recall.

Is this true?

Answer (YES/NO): NO